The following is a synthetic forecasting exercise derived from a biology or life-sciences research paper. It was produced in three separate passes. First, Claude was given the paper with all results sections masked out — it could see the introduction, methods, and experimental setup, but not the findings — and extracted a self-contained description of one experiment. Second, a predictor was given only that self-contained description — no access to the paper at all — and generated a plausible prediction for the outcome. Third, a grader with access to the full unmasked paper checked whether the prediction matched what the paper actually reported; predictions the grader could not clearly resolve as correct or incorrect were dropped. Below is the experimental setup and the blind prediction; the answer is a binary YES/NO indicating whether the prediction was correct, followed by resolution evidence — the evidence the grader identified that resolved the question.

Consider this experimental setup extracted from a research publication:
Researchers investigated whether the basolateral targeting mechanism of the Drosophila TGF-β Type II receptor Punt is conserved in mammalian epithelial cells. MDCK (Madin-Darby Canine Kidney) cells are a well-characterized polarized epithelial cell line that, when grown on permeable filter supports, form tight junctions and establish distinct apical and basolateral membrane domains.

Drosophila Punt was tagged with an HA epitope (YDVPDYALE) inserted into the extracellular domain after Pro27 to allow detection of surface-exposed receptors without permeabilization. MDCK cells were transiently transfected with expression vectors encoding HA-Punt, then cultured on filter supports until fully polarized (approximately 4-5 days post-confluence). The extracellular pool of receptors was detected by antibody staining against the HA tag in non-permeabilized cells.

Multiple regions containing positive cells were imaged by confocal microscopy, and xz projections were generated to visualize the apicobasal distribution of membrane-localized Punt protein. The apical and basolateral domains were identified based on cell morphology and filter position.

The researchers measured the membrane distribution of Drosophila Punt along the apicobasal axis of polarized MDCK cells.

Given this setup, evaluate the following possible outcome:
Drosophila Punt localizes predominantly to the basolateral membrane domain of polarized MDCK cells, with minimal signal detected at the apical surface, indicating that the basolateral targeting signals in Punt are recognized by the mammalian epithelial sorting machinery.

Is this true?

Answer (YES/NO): YES